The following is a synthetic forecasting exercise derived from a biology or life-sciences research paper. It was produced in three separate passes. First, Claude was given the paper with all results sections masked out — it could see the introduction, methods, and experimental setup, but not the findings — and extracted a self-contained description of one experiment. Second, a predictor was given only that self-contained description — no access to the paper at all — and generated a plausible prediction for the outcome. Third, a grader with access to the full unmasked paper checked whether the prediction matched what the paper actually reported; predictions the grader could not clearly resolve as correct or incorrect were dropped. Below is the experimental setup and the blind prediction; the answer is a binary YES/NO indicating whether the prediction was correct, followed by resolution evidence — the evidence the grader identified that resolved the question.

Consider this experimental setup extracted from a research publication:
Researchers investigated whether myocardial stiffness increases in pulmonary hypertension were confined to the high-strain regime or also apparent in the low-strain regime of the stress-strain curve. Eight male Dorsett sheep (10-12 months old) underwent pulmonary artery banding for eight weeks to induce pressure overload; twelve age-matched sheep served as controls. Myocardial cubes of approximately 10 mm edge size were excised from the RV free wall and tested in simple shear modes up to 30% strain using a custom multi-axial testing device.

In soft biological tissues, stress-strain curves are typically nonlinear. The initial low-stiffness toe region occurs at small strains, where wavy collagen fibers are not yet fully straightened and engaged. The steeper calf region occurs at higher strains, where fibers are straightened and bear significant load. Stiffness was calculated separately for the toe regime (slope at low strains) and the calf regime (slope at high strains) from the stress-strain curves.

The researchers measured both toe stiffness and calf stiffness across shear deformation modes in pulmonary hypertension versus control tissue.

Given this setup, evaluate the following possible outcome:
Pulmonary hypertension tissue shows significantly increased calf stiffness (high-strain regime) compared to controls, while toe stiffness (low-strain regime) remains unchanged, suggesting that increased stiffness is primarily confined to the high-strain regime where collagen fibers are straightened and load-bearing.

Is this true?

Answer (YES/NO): NO